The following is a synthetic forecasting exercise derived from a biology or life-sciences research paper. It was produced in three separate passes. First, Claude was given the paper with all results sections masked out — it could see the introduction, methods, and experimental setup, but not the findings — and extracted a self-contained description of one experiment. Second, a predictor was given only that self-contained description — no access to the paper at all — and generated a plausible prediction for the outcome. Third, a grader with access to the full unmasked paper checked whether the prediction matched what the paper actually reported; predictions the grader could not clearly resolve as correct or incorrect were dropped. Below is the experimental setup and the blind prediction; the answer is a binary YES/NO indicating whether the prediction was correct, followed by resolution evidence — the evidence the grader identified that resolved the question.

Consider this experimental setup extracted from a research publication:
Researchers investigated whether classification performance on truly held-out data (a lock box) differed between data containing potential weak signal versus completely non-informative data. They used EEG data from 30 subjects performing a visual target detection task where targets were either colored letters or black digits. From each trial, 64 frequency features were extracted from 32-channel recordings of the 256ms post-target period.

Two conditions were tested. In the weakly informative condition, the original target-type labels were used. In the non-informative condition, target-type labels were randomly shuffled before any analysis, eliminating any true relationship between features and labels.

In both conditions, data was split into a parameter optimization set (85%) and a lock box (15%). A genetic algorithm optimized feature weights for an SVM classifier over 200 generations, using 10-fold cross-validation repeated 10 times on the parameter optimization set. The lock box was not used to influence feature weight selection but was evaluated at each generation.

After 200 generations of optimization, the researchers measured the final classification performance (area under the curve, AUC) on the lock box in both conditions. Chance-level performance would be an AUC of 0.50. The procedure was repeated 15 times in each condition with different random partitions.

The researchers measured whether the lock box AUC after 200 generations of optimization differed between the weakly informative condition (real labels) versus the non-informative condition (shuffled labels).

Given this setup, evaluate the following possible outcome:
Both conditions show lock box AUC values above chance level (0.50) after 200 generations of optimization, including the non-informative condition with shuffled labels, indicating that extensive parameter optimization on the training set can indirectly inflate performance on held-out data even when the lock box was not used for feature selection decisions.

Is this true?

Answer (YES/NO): NO